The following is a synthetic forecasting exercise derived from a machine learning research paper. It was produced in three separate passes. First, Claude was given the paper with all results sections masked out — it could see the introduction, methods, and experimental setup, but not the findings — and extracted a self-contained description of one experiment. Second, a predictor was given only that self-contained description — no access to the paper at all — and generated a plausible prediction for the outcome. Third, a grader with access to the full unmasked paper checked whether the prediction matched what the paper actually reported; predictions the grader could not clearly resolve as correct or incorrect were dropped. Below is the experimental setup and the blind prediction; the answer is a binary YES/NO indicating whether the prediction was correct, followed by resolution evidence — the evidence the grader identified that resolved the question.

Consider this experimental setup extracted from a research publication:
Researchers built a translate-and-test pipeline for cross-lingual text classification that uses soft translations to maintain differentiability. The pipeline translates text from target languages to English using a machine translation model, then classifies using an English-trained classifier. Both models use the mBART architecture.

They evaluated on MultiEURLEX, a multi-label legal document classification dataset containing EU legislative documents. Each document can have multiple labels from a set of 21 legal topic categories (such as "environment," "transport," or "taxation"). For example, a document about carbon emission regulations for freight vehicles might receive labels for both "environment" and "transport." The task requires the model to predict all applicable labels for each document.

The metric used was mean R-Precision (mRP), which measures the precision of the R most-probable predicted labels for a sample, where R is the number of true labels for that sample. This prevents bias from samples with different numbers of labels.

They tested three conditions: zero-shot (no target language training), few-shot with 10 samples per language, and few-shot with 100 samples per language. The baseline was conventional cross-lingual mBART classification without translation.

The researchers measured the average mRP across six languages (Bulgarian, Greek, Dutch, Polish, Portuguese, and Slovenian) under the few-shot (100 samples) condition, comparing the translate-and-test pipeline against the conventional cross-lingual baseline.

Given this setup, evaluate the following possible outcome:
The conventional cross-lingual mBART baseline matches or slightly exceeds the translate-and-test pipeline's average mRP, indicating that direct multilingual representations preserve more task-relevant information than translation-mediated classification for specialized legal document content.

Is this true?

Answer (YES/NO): YES